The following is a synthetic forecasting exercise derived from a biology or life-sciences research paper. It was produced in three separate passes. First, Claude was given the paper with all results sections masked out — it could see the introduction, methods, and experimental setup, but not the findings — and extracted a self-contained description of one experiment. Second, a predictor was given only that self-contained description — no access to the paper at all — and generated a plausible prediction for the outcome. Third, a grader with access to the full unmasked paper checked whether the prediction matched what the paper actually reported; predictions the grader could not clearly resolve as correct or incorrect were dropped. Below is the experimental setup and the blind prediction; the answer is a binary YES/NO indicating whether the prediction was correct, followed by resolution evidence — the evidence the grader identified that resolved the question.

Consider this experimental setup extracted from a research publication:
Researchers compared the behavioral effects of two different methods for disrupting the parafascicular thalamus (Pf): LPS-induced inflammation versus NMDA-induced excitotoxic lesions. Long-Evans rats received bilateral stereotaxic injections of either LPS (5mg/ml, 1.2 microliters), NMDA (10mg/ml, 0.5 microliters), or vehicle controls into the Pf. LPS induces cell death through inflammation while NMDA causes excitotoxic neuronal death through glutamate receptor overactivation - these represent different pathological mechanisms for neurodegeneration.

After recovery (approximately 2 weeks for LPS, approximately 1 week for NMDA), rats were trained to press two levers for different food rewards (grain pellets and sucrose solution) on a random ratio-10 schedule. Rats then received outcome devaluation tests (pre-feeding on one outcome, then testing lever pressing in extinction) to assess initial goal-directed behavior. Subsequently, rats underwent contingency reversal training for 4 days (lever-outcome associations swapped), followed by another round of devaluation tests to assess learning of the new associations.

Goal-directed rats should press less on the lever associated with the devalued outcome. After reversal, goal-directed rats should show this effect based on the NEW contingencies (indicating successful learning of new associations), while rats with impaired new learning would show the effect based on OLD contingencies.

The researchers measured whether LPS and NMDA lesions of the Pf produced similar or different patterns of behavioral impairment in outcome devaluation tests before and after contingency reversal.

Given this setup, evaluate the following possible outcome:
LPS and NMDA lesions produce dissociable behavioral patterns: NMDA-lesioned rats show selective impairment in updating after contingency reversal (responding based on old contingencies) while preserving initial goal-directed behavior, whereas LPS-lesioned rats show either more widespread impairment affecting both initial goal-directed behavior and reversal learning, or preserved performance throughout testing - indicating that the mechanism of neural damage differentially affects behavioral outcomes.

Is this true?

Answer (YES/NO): NO